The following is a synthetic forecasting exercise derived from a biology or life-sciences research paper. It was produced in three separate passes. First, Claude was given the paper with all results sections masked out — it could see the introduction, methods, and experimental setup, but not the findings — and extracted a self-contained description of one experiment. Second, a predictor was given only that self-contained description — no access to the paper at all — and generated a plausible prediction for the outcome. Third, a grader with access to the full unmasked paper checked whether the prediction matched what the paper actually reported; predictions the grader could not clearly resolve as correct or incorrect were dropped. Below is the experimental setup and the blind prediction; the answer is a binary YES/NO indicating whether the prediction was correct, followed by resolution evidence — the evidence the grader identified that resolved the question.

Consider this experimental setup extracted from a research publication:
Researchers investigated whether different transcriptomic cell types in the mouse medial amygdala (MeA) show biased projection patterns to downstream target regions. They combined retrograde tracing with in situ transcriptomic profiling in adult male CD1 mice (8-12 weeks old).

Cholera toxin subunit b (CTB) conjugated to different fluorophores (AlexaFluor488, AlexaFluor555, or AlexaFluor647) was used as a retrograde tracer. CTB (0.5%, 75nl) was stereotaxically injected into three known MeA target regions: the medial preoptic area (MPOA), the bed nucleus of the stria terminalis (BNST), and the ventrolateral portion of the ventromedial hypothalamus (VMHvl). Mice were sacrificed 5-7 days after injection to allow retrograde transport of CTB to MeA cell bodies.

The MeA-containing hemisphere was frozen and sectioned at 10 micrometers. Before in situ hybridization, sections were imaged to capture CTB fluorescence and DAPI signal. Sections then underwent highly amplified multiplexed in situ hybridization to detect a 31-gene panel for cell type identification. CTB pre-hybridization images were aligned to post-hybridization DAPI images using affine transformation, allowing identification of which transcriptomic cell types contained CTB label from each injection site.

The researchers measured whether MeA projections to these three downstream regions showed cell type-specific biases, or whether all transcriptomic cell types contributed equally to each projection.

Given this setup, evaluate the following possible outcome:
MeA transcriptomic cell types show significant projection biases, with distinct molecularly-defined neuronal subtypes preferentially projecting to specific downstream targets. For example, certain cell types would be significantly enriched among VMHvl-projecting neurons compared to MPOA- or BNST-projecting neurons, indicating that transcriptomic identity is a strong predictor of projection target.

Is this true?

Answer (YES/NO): YES